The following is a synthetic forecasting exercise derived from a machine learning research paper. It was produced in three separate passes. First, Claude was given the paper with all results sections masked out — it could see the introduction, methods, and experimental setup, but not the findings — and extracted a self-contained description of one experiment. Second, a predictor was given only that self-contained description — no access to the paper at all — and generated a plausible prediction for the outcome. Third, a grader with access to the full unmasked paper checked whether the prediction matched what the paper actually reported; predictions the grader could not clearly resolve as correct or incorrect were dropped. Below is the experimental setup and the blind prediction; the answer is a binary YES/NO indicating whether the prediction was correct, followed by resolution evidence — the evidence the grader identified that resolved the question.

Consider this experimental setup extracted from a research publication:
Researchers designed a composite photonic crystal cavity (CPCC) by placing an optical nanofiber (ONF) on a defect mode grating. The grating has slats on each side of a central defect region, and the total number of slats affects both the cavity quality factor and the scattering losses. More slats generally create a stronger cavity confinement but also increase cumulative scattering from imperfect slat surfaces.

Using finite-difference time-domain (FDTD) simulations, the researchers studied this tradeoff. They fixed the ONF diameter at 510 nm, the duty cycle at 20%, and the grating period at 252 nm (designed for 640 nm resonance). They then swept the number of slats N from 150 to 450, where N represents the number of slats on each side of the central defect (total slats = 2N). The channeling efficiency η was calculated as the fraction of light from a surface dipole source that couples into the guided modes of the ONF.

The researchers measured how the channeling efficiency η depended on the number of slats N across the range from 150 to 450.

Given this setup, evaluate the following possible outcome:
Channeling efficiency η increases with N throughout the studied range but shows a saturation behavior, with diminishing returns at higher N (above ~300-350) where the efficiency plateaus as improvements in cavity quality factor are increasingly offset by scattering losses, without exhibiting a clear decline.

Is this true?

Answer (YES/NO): NO